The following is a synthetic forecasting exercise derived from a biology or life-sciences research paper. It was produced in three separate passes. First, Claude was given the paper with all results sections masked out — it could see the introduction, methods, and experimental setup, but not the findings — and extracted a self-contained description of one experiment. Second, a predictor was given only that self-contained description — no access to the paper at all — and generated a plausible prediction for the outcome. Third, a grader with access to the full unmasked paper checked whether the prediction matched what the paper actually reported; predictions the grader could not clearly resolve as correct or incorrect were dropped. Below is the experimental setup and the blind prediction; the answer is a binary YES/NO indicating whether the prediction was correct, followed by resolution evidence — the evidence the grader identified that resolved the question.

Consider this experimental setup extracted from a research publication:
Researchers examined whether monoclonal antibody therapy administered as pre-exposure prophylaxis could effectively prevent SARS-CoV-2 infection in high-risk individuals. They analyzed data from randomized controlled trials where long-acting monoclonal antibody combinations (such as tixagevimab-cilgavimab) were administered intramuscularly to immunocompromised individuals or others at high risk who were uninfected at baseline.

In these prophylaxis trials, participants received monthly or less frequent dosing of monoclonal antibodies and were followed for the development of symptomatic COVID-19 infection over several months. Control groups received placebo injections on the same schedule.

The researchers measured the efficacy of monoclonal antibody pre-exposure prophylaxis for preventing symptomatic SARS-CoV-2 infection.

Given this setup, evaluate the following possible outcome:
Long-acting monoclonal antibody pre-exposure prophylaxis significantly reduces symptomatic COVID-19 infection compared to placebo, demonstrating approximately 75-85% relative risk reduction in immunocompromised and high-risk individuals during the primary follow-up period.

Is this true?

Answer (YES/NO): NO